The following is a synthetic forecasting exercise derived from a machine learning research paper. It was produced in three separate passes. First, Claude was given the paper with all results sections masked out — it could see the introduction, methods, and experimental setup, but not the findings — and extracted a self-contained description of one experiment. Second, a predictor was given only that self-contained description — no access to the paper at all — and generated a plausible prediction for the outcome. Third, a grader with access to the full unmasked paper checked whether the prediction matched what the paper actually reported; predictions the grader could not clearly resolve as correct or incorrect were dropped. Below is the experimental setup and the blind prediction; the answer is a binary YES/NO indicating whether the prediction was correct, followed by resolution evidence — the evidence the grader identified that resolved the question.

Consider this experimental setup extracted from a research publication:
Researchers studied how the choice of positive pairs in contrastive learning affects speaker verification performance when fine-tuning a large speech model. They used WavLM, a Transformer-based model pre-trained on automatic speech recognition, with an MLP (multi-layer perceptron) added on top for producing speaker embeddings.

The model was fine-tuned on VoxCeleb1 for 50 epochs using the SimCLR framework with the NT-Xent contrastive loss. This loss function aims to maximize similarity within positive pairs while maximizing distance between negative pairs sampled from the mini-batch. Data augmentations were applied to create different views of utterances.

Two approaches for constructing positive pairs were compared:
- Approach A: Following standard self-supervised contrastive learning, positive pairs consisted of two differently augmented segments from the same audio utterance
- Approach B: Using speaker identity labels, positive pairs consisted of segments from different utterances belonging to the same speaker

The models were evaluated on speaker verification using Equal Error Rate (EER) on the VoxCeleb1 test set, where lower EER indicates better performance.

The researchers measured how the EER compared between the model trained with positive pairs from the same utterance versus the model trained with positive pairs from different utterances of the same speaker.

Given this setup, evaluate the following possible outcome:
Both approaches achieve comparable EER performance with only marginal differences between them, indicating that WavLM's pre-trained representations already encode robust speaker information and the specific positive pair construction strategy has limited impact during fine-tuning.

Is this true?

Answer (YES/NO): NO